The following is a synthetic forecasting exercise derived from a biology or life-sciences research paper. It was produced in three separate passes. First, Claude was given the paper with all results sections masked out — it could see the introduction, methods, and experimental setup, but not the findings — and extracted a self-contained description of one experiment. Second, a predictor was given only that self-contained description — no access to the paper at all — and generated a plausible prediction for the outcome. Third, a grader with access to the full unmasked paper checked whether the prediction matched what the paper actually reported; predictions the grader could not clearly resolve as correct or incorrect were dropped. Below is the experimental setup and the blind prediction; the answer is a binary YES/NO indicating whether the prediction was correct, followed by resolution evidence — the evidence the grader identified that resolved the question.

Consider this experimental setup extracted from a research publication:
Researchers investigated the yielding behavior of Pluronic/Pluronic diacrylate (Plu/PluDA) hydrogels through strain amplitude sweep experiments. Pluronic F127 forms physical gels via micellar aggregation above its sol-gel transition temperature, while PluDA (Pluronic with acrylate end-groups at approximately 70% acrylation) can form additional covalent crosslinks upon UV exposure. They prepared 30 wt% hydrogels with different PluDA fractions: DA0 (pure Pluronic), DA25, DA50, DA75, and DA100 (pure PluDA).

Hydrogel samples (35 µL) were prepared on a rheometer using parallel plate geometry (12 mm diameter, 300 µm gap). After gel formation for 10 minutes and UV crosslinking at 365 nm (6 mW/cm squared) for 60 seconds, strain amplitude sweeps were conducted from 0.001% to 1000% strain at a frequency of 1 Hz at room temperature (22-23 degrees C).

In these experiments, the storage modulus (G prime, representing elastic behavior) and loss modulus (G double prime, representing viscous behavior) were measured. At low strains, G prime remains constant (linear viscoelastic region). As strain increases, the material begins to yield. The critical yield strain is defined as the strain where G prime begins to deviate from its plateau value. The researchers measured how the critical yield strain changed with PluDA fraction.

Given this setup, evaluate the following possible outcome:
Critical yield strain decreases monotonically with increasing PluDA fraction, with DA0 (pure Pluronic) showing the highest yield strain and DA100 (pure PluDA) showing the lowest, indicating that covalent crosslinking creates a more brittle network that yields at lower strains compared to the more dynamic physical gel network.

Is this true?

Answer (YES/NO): NO